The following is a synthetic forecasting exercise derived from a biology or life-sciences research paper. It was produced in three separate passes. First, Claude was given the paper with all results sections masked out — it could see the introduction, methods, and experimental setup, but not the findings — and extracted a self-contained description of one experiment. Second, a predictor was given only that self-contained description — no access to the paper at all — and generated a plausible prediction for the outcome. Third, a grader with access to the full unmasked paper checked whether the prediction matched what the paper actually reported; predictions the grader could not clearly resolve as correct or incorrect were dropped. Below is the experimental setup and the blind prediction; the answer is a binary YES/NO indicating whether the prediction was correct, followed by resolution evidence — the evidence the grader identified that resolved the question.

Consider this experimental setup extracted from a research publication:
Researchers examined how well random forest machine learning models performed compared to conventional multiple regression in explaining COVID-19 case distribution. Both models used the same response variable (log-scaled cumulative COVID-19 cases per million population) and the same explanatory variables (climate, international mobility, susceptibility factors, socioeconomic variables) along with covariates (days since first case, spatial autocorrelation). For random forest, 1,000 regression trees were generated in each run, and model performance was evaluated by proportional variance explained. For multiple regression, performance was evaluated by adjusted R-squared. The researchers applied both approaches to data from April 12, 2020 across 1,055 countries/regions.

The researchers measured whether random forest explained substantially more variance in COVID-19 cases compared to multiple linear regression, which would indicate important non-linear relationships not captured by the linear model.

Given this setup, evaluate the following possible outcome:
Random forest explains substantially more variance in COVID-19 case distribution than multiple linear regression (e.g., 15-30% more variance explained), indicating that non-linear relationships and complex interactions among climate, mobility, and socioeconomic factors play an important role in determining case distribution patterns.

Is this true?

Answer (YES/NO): NO